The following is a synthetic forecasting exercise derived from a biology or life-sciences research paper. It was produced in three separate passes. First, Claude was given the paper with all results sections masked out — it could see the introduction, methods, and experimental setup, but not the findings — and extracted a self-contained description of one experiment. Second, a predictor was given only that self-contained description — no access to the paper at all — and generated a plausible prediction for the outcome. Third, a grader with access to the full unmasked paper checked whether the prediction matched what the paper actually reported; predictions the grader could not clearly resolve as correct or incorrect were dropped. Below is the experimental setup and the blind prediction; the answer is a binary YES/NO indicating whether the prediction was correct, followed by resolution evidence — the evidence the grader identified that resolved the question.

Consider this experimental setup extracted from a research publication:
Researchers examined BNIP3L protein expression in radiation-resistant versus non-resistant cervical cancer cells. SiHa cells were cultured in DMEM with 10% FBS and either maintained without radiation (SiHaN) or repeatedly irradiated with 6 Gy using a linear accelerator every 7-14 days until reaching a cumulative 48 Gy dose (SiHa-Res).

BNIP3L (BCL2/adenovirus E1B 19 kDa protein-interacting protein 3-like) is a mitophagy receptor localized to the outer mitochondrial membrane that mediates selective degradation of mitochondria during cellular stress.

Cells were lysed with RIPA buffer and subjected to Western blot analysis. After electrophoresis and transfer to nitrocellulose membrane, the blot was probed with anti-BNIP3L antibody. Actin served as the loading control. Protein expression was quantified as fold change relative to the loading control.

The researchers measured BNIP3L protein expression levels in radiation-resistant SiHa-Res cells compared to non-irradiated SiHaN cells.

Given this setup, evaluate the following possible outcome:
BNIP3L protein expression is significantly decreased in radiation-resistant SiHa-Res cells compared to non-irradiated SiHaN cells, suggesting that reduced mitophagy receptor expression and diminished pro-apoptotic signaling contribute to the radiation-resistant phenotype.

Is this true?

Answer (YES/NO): NO